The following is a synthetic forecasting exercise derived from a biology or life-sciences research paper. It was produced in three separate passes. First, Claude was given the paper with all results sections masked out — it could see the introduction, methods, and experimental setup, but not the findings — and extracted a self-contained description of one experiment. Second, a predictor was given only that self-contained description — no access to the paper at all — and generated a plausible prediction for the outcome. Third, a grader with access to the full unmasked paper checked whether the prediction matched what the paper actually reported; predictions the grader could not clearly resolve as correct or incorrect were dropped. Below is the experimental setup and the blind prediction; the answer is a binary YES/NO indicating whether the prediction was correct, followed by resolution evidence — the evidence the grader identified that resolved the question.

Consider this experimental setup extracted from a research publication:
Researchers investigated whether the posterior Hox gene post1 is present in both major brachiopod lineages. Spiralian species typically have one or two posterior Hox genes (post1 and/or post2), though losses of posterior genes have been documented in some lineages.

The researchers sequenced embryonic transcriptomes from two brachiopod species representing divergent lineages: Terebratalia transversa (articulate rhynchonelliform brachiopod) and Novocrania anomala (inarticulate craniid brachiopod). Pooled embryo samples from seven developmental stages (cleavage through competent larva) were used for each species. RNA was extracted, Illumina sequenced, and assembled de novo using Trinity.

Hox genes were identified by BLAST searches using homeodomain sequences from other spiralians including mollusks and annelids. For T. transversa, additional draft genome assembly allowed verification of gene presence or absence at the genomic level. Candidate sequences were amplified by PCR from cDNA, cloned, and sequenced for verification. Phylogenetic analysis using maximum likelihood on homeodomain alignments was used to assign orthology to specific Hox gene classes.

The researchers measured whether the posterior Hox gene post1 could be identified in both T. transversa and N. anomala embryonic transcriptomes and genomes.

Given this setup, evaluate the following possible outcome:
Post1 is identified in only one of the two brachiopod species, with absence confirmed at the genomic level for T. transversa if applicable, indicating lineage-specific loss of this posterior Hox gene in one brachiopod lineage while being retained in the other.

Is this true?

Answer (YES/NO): NO